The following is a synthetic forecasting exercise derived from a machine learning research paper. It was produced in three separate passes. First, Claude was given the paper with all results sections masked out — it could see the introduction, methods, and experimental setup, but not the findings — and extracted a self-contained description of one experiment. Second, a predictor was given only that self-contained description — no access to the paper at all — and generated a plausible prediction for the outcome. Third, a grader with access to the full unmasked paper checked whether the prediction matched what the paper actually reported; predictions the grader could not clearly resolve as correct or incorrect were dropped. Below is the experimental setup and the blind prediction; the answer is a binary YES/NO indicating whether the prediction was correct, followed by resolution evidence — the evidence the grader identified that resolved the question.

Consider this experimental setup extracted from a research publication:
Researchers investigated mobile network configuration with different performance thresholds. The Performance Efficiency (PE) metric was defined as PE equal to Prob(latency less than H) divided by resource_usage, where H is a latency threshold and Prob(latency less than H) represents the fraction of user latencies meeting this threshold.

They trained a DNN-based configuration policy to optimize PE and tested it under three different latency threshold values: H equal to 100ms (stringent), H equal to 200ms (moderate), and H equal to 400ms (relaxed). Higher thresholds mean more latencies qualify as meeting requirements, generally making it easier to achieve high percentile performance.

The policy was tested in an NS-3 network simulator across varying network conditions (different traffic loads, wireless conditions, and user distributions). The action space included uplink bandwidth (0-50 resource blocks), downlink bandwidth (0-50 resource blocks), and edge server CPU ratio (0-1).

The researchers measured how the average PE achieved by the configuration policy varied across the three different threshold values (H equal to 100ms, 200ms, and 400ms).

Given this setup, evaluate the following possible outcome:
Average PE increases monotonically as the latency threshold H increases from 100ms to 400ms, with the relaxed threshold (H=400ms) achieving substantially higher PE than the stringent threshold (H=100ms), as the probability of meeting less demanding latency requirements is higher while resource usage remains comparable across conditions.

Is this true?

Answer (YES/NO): YES